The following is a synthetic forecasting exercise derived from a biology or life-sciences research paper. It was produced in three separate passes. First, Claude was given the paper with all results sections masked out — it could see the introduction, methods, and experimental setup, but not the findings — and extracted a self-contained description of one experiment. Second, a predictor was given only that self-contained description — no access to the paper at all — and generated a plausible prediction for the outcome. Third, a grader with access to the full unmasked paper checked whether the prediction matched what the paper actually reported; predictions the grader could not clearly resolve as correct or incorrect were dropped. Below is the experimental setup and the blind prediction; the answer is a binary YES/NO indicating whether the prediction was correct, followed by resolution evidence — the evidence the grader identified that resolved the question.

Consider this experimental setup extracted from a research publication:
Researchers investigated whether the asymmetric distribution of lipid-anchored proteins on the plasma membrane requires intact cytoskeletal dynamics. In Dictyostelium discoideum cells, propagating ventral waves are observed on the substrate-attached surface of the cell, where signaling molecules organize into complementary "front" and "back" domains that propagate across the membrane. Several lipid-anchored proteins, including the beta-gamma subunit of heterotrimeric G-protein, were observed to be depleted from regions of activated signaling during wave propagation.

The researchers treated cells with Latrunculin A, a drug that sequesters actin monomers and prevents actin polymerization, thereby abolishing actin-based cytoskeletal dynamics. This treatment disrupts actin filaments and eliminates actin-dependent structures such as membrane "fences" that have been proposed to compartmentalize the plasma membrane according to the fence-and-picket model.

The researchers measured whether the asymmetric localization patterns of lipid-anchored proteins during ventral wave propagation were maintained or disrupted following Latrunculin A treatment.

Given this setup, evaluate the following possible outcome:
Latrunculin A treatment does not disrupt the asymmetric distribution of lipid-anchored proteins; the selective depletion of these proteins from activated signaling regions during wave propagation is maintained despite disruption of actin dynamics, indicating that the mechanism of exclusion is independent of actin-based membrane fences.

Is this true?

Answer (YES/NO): YES